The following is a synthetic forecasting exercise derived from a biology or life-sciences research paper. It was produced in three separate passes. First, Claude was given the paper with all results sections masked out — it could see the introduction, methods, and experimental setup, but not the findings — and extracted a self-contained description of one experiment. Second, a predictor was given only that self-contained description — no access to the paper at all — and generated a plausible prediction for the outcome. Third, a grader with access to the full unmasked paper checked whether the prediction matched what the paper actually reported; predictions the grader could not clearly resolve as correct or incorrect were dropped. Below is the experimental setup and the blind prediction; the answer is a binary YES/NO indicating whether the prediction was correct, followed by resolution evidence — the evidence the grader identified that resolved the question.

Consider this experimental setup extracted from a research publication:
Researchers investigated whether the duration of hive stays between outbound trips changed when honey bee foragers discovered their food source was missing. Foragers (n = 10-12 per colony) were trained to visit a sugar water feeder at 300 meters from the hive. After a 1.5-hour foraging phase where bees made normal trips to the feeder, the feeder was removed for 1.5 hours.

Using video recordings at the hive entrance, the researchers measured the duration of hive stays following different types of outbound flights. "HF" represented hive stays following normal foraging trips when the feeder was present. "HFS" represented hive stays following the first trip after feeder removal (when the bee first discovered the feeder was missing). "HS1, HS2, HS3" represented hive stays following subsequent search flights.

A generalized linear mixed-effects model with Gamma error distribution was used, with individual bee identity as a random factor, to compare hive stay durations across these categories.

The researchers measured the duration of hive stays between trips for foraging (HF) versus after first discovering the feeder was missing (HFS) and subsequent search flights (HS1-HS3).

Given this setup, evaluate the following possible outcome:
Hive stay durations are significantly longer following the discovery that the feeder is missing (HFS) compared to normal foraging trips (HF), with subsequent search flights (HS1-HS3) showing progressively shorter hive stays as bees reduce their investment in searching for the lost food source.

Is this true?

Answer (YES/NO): NO